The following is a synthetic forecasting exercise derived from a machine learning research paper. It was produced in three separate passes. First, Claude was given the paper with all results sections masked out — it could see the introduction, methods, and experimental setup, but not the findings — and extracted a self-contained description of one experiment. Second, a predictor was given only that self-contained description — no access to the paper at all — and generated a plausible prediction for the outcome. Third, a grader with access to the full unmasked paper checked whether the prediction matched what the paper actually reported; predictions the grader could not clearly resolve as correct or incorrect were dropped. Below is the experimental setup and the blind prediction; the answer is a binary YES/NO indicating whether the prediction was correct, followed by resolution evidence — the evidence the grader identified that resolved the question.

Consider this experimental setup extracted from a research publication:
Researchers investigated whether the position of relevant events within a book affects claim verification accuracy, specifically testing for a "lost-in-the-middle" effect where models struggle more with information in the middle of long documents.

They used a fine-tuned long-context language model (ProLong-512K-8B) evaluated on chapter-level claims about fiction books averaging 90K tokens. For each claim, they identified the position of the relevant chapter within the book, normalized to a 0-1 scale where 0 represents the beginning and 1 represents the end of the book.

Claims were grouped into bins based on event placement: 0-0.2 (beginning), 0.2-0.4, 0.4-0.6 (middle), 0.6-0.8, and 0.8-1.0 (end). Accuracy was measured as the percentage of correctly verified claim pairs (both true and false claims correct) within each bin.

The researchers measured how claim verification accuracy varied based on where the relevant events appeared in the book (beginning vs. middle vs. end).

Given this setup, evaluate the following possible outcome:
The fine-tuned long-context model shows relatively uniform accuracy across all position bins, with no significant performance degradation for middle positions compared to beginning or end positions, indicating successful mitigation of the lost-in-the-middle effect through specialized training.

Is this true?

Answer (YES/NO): NO